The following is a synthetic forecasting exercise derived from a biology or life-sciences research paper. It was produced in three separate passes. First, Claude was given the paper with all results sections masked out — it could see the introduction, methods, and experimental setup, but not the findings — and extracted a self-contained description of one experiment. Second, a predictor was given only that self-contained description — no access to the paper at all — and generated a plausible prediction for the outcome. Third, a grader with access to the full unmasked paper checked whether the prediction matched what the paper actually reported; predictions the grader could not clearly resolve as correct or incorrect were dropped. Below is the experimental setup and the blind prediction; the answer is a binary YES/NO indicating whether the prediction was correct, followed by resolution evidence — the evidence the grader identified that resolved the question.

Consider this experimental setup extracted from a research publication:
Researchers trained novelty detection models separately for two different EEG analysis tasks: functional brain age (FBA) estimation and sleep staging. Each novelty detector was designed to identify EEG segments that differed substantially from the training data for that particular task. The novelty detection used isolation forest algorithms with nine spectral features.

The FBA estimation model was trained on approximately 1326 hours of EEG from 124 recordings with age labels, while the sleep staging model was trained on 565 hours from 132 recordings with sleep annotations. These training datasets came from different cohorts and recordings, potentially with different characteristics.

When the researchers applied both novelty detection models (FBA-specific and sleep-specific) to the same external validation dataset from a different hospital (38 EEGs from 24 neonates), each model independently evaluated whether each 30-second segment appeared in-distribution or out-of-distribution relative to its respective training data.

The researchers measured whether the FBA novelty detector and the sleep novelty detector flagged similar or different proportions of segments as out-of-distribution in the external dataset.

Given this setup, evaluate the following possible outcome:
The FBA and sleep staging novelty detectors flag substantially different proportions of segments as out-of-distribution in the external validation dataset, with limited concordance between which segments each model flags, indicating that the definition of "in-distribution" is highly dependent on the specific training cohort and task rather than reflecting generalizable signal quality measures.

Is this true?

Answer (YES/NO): NO